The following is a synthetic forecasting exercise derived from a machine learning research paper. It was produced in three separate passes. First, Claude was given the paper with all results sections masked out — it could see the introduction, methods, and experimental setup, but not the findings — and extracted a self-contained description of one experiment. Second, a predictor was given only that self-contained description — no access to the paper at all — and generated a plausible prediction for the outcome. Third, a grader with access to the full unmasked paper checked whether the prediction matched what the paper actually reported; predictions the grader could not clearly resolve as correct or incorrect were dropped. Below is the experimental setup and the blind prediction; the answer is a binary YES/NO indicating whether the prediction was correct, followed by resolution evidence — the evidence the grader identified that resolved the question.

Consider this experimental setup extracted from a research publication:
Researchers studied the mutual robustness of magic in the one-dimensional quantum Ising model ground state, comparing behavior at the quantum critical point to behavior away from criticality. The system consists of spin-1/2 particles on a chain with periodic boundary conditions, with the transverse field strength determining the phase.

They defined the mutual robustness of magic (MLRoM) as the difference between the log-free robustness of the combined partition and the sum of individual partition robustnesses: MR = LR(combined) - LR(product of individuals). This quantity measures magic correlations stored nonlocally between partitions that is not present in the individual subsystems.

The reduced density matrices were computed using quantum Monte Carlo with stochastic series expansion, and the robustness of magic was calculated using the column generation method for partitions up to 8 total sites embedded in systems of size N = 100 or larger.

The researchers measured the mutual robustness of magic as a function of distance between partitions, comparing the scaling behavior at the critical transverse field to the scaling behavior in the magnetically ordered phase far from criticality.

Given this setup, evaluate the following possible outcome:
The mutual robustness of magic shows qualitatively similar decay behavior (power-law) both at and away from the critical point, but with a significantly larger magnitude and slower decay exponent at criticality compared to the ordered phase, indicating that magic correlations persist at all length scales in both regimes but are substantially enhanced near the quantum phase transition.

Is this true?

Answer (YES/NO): NO